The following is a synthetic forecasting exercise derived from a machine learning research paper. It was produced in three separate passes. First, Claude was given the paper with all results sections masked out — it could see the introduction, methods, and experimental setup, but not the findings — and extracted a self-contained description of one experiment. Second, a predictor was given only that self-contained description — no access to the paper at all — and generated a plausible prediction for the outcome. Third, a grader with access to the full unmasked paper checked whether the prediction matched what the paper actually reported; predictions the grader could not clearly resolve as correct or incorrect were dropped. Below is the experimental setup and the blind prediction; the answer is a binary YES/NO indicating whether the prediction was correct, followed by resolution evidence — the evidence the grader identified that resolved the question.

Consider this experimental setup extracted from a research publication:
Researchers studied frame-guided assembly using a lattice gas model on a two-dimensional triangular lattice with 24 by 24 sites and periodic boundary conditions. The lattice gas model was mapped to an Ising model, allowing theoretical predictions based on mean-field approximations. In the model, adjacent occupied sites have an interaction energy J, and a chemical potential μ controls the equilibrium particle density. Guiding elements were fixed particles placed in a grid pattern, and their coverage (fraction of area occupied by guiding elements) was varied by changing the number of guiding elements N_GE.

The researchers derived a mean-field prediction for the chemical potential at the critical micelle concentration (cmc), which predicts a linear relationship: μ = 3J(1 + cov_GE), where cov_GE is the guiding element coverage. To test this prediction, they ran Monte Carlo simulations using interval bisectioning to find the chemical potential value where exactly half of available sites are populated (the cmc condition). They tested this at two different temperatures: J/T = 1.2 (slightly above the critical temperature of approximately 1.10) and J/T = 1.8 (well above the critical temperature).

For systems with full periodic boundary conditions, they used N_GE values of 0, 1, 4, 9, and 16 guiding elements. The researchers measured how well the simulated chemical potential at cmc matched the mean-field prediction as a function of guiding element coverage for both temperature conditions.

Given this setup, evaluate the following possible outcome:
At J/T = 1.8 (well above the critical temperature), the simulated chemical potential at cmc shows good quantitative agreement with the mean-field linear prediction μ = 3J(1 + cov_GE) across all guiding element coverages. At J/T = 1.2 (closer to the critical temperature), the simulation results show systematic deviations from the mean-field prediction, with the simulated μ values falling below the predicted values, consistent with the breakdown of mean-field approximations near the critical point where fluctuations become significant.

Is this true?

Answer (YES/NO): NO